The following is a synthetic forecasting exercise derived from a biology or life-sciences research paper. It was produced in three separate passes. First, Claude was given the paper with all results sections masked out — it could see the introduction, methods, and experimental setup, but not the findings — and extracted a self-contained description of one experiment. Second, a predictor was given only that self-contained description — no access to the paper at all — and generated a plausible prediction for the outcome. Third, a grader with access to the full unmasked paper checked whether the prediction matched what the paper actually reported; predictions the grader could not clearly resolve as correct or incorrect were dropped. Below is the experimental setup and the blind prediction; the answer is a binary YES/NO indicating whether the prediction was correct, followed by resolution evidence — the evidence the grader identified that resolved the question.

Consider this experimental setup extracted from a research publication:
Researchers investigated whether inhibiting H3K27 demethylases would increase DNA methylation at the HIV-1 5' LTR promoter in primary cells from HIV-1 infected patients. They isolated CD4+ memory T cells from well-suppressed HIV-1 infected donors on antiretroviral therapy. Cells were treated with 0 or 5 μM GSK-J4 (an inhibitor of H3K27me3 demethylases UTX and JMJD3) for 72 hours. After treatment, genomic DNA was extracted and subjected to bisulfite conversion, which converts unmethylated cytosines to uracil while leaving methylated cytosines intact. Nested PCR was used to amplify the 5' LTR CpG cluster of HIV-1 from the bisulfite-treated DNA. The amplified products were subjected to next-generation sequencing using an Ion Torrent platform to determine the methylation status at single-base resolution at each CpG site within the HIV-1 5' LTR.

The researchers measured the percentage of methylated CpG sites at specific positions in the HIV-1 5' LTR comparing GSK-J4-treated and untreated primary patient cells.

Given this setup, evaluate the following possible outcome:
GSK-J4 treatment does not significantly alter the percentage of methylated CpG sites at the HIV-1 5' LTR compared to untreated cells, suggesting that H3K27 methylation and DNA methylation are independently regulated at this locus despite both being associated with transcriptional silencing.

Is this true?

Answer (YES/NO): NO